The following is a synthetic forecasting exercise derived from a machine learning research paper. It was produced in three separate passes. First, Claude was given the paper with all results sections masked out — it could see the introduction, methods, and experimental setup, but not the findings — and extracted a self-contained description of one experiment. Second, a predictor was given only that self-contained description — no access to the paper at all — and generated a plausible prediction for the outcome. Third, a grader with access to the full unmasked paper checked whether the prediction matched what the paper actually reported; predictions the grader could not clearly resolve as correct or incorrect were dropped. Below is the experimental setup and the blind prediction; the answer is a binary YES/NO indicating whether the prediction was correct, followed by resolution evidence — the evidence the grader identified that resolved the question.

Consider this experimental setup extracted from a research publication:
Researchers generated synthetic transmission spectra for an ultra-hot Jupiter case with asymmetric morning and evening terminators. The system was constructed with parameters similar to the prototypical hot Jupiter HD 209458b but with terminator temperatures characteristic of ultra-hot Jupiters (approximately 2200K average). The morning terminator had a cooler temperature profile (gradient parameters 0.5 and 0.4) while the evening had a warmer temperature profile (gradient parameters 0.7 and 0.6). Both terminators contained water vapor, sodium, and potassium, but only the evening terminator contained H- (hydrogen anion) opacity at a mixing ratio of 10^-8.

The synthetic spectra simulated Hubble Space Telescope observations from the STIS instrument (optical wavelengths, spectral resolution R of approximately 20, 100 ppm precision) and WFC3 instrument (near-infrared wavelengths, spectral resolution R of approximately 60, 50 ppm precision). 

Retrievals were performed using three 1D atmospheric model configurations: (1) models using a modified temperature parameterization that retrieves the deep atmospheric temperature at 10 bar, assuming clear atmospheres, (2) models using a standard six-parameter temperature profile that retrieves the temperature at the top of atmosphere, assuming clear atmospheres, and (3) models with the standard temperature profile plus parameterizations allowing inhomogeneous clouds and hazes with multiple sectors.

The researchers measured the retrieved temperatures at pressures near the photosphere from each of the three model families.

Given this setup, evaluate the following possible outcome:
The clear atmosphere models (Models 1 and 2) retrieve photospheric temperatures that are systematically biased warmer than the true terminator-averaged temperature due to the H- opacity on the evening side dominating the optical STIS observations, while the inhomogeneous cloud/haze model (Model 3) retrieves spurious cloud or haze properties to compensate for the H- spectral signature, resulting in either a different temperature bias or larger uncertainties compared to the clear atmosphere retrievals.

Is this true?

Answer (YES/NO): NO